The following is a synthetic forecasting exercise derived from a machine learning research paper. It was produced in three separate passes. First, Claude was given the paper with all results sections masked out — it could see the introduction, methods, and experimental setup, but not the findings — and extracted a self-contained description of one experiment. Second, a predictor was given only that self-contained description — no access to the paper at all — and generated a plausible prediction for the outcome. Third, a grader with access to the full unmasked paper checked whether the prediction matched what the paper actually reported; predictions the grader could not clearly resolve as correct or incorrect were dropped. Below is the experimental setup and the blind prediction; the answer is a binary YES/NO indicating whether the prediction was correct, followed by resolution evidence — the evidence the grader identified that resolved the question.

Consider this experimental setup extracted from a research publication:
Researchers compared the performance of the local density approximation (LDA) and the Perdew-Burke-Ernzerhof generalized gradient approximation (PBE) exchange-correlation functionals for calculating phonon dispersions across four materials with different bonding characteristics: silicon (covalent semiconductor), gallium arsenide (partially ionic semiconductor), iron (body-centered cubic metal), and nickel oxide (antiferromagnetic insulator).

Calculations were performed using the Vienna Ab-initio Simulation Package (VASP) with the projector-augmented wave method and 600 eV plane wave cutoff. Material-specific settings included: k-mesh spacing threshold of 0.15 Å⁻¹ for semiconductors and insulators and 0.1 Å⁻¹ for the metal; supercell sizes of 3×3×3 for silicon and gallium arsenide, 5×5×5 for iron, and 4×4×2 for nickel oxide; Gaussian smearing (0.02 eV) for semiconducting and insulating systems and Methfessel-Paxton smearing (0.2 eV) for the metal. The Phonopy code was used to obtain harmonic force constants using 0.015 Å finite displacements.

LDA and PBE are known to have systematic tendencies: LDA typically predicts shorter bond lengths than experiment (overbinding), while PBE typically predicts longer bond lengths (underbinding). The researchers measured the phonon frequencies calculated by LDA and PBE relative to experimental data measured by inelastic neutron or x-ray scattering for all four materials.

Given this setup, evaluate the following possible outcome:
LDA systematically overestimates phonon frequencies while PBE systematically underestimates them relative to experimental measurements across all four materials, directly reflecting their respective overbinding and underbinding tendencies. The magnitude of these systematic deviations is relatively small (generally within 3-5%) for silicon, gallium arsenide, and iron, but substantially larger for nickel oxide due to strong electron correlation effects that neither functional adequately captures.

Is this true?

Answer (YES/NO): NO